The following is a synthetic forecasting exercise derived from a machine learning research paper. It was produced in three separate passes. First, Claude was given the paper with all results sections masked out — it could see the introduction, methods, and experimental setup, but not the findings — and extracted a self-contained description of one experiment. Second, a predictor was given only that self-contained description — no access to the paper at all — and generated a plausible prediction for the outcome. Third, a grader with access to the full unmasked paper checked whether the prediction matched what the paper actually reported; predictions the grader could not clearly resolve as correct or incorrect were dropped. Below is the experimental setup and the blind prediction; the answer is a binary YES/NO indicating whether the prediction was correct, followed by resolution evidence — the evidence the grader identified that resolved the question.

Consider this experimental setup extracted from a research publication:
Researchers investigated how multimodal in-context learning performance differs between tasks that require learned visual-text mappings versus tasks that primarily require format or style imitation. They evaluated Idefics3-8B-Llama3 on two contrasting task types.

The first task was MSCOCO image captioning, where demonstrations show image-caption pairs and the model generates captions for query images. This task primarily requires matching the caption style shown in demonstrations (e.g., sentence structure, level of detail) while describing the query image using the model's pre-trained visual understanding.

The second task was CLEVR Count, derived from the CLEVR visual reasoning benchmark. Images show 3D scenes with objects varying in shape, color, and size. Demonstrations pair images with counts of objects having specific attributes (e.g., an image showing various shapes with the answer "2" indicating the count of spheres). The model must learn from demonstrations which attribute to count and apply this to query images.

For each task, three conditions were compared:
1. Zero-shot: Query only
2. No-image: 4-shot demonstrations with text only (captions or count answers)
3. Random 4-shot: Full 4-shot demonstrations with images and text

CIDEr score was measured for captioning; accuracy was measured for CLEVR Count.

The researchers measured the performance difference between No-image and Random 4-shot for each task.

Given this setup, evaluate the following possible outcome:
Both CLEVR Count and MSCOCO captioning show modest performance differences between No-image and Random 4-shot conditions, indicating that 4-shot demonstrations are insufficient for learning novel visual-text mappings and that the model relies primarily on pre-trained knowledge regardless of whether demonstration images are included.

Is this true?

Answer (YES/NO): NO